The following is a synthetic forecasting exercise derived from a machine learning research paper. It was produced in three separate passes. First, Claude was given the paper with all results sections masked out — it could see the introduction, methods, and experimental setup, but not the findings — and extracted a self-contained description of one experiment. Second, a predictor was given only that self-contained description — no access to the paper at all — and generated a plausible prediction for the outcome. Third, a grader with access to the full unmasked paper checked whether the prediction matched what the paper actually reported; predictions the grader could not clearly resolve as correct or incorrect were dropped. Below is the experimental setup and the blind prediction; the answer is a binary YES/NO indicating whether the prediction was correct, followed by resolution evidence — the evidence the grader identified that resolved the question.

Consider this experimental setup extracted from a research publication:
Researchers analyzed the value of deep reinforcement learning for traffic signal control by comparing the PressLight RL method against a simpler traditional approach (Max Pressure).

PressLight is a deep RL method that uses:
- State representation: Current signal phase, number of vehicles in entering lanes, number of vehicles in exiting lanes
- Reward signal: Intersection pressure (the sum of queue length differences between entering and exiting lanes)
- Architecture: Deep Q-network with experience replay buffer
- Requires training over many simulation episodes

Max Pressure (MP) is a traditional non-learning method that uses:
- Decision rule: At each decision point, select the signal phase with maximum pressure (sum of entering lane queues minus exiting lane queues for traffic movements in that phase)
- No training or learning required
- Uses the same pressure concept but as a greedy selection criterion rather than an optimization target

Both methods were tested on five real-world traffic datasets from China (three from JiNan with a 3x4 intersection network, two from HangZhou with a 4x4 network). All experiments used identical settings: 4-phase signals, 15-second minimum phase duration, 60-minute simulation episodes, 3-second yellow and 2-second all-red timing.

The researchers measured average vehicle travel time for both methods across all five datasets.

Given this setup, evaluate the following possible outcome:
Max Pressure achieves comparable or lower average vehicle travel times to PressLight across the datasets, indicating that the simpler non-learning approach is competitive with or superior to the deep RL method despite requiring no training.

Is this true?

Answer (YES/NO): YES